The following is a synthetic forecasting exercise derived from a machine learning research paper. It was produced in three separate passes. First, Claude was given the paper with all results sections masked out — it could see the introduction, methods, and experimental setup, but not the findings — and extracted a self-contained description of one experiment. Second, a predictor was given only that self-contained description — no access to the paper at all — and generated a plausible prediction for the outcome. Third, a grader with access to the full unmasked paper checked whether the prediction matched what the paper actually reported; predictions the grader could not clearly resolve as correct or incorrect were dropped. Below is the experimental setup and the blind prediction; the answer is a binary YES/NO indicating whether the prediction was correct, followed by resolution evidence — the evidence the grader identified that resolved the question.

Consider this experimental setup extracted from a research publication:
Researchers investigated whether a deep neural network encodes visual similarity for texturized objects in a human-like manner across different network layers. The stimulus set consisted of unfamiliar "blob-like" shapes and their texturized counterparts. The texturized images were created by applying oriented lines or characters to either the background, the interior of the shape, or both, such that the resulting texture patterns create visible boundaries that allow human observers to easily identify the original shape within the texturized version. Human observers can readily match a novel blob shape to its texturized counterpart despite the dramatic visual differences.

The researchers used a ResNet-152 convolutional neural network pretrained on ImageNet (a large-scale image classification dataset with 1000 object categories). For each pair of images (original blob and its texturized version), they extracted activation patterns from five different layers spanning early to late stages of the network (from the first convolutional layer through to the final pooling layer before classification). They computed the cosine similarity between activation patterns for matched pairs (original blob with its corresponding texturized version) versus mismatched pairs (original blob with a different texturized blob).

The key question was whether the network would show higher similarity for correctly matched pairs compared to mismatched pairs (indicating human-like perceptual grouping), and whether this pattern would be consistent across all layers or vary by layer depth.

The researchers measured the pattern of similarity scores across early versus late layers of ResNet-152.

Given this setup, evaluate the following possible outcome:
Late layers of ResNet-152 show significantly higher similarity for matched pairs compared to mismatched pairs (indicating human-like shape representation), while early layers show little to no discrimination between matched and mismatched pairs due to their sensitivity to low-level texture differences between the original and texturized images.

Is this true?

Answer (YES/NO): NO